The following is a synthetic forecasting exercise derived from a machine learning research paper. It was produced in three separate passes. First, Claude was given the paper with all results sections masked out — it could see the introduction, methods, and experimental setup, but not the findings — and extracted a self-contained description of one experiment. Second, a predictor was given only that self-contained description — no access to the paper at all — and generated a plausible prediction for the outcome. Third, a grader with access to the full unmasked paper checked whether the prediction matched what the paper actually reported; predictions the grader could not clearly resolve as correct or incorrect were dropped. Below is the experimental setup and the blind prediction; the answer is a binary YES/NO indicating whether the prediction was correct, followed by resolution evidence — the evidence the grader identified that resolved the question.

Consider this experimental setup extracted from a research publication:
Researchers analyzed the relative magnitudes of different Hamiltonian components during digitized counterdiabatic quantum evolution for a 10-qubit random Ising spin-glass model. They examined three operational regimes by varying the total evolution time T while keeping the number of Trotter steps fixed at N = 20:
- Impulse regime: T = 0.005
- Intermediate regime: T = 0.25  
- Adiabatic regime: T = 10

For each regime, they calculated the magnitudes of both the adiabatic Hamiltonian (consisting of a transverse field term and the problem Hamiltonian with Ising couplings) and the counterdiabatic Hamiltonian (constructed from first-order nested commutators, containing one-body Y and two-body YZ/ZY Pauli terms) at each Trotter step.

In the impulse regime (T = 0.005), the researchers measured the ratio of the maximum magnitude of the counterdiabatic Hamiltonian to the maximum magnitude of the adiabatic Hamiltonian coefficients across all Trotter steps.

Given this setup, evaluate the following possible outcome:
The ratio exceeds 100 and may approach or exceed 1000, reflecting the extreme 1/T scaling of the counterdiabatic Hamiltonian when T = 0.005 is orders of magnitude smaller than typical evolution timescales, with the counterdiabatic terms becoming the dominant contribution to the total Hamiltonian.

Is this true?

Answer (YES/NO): NO